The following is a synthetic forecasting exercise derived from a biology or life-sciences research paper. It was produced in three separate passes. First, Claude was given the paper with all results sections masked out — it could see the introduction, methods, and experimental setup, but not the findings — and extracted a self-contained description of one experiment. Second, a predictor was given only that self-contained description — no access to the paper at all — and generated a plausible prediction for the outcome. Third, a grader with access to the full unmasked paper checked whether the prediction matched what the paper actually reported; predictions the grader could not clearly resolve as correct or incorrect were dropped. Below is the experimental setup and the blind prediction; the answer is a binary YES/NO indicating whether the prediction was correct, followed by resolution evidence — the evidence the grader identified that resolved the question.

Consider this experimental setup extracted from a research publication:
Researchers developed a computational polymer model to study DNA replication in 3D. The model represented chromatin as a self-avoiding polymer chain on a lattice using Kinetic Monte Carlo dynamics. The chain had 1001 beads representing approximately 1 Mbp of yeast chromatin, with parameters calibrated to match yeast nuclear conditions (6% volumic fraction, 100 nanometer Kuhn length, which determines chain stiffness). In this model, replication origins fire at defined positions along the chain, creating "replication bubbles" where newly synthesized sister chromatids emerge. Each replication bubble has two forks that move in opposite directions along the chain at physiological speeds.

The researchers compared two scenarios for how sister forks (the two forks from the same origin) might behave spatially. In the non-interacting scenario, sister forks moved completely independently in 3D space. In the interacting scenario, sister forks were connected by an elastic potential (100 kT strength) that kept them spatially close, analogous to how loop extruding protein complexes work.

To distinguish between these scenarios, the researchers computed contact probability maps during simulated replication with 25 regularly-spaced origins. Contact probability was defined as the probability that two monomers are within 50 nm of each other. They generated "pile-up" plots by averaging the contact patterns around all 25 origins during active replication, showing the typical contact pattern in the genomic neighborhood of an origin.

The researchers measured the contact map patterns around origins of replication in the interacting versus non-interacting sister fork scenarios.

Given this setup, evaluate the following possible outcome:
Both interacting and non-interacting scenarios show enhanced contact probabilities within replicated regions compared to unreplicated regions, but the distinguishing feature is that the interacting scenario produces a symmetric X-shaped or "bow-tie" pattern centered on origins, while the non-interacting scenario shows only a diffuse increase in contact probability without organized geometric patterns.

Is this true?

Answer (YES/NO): NO